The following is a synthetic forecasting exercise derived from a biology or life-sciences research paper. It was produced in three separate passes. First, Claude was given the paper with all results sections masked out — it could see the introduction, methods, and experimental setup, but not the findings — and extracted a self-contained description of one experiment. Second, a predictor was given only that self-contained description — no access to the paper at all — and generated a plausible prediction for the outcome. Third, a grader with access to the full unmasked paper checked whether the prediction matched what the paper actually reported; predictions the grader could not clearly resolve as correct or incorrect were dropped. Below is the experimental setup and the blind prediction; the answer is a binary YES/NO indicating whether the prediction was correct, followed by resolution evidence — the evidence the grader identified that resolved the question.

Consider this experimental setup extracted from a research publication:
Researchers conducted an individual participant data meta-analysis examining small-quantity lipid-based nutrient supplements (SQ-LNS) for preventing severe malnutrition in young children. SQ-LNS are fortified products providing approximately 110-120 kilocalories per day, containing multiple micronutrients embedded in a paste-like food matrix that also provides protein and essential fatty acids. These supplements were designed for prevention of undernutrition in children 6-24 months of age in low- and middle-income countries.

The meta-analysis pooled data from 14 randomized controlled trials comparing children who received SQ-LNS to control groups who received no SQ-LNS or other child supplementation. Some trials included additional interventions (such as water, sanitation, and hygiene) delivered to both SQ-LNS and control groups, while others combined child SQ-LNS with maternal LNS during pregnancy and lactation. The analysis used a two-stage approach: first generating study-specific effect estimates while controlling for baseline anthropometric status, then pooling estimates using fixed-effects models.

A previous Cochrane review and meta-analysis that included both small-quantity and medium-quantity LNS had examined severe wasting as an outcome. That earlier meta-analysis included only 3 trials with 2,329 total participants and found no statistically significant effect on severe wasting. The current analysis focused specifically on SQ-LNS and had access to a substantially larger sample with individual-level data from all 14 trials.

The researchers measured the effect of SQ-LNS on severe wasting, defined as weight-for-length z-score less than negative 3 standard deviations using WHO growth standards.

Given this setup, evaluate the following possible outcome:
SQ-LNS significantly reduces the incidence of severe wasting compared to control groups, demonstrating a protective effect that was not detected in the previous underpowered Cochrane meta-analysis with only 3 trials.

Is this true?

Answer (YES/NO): YES